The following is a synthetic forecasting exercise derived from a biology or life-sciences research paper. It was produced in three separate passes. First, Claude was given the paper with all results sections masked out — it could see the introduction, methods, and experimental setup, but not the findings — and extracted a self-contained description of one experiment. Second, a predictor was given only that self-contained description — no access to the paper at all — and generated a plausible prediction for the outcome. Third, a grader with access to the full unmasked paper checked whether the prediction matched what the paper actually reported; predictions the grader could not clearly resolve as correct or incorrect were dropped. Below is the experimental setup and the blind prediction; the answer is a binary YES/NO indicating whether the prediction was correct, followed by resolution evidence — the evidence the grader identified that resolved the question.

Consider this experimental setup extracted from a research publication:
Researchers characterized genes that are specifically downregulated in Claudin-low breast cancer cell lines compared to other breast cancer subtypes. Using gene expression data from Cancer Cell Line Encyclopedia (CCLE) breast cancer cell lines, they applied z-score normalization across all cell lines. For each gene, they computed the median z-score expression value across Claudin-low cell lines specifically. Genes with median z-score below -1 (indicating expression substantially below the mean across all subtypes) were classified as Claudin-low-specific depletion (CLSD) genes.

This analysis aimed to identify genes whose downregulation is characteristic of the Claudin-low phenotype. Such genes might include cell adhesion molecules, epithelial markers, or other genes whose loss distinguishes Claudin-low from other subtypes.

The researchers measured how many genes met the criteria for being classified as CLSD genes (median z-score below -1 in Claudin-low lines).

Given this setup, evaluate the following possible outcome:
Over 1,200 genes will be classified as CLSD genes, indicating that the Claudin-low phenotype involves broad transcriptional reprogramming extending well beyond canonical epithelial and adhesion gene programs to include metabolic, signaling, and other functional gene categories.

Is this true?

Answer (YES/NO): NO